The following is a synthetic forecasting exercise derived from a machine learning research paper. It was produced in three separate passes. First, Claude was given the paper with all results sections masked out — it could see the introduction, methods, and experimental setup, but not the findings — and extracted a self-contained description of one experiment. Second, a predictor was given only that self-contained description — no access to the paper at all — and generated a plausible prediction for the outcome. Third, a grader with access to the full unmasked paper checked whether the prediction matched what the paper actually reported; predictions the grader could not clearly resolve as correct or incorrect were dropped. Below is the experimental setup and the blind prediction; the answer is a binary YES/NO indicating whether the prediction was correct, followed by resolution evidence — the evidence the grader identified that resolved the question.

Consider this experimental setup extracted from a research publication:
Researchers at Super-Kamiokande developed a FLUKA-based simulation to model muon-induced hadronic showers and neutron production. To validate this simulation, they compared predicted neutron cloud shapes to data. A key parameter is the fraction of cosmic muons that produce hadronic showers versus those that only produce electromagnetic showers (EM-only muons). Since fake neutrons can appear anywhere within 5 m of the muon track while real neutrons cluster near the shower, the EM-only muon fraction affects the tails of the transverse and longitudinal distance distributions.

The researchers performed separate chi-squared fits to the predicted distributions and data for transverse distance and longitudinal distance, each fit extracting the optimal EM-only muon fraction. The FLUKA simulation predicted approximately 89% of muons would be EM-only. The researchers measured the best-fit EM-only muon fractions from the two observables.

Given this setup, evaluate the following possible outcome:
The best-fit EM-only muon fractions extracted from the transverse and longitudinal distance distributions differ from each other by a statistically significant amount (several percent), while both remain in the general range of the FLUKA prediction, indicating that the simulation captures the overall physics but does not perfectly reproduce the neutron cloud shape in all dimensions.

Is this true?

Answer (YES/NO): NO